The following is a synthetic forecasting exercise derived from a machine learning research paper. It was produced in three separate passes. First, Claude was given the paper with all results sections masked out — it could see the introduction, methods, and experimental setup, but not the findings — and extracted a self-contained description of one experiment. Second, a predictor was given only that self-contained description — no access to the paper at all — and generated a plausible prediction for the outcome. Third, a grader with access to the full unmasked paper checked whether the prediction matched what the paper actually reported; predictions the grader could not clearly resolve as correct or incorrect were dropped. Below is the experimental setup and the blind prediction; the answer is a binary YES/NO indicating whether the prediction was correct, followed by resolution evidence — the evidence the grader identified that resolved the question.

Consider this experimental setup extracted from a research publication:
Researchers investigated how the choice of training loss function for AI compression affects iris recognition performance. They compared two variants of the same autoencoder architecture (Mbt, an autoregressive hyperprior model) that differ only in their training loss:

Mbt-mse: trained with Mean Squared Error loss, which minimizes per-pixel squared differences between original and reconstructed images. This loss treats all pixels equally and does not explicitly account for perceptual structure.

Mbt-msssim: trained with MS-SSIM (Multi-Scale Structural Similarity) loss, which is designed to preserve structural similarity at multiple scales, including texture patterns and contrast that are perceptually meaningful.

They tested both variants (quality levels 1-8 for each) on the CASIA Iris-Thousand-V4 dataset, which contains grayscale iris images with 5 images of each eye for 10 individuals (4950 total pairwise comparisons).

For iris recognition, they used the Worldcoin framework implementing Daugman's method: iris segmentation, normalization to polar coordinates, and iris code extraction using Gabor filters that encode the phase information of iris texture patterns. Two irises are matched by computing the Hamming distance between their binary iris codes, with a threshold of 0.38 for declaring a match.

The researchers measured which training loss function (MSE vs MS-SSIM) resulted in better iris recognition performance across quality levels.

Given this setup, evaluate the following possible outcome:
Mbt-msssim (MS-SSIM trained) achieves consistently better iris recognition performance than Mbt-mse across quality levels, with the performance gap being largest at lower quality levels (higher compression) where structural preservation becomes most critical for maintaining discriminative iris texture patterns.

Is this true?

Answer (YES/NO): NO